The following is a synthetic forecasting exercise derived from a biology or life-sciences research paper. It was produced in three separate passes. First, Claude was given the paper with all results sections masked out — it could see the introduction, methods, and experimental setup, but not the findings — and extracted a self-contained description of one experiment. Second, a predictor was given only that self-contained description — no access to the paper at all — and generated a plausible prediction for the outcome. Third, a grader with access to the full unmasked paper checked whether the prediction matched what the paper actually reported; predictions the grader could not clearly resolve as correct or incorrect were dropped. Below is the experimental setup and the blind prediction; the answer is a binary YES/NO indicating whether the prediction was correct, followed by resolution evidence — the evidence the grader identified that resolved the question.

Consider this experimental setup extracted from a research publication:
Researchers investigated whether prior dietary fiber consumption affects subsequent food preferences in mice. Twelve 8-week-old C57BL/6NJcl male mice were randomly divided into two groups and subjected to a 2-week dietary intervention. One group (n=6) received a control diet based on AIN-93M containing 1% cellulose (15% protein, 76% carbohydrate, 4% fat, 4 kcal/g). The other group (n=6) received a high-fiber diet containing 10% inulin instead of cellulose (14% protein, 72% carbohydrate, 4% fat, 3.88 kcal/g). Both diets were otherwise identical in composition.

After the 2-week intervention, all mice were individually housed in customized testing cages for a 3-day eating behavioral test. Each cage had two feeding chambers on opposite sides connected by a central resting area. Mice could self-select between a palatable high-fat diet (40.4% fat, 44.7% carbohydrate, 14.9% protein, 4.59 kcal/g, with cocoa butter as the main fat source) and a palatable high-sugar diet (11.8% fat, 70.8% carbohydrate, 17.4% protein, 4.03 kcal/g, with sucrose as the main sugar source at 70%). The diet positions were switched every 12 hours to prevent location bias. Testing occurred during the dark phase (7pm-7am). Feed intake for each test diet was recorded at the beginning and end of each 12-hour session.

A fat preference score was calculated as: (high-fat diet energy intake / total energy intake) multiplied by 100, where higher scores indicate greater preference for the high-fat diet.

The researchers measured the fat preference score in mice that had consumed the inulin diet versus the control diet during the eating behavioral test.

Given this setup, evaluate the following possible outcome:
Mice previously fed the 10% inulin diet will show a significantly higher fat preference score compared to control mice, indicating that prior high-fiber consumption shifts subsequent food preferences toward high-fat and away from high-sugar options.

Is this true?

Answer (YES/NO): YES